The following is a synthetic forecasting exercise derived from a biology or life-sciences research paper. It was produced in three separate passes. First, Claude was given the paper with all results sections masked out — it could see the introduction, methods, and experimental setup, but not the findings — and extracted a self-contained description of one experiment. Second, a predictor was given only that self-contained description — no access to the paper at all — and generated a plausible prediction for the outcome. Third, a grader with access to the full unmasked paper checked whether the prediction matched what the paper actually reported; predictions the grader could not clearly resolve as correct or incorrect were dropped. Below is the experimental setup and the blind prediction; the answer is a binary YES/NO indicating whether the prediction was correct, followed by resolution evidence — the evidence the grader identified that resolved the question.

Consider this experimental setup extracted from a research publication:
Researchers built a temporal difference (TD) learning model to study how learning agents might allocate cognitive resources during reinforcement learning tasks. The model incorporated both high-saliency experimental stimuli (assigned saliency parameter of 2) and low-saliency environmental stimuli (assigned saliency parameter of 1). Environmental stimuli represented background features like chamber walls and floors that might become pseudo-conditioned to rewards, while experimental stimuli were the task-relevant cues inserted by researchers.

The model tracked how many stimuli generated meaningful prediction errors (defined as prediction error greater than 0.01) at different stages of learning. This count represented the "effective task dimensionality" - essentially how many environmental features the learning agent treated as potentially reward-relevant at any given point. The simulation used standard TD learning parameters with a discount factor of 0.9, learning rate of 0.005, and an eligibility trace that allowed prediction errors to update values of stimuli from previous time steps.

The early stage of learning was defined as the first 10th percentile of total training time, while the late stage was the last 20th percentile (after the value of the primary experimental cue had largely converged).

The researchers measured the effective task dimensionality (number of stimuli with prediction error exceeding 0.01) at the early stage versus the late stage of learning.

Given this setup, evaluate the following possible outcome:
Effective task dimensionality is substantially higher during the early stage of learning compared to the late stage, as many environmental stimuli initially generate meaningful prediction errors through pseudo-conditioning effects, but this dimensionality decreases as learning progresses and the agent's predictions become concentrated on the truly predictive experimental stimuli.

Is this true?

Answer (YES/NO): YES